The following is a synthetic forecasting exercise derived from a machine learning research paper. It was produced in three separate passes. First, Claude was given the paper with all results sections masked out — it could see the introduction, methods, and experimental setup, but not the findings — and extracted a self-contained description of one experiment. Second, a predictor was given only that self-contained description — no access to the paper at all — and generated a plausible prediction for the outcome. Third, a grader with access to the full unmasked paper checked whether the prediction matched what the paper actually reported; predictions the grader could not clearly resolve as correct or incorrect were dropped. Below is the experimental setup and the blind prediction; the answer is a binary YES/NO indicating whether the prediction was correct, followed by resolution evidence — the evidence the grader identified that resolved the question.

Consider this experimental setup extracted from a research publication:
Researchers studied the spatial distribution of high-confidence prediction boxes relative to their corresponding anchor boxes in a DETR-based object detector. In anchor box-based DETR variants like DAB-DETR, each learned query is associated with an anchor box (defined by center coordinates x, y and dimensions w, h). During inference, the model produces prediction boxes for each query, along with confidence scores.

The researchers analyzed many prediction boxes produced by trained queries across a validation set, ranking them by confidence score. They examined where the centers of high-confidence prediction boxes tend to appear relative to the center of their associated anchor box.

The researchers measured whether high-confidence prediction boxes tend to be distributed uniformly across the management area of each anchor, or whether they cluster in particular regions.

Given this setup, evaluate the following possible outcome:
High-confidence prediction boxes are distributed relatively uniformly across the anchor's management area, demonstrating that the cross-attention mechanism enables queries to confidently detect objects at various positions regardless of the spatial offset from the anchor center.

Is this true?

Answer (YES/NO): NO